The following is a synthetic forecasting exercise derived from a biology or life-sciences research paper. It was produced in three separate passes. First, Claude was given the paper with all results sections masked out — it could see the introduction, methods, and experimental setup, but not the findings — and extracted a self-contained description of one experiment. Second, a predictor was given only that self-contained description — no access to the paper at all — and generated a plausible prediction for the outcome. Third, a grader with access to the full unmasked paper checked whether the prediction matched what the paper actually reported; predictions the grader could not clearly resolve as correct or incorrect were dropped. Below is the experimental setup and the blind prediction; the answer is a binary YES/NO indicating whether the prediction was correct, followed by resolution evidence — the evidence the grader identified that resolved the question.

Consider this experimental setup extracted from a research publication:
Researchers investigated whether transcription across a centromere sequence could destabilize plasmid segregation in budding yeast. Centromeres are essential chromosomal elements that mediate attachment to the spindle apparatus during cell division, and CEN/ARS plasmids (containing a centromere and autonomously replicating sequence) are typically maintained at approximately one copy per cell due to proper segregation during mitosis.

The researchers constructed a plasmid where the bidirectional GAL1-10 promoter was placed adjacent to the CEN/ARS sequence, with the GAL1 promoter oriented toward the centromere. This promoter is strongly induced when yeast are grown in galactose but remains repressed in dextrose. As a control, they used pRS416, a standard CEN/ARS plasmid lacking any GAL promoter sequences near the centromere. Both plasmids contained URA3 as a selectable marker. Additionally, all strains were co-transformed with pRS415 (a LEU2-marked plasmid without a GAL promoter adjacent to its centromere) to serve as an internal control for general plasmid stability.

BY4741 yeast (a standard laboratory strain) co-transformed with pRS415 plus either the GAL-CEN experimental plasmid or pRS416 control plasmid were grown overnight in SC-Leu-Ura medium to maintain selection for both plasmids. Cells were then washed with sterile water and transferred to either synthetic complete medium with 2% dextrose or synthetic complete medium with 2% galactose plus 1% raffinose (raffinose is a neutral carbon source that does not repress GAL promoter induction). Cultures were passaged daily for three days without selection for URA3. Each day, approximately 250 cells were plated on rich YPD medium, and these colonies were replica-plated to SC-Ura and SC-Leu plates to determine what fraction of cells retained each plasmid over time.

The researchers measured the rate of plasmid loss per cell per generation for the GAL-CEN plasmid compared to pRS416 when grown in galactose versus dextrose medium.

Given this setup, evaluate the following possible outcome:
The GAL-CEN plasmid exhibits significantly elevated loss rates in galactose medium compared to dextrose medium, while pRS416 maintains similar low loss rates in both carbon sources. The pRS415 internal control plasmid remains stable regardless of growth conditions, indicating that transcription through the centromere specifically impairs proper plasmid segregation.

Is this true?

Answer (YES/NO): YES